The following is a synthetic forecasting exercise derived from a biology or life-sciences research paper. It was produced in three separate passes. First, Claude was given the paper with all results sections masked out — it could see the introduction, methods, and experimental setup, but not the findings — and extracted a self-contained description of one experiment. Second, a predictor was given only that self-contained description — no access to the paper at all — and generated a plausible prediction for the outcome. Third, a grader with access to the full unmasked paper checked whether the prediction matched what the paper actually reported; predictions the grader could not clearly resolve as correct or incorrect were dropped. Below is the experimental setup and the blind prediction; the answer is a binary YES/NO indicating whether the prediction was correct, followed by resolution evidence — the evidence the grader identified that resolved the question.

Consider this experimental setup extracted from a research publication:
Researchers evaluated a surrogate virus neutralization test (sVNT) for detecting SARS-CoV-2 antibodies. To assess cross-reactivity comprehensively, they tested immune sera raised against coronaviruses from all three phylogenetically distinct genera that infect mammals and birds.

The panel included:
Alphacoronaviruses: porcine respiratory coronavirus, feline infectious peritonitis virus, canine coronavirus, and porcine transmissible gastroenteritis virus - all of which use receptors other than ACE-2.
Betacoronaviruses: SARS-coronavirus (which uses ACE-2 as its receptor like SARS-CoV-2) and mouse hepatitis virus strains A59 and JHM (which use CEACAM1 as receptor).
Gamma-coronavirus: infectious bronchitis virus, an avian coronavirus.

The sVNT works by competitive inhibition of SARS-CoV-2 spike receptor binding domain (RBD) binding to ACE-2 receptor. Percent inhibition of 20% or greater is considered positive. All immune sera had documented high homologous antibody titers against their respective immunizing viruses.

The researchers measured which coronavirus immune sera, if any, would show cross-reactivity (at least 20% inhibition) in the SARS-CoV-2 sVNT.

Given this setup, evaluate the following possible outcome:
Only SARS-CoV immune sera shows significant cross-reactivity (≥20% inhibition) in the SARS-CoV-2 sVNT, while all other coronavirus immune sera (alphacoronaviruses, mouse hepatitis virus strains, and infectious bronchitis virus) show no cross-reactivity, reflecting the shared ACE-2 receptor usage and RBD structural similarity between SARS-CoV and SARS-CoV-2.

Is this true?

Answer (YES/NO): YES